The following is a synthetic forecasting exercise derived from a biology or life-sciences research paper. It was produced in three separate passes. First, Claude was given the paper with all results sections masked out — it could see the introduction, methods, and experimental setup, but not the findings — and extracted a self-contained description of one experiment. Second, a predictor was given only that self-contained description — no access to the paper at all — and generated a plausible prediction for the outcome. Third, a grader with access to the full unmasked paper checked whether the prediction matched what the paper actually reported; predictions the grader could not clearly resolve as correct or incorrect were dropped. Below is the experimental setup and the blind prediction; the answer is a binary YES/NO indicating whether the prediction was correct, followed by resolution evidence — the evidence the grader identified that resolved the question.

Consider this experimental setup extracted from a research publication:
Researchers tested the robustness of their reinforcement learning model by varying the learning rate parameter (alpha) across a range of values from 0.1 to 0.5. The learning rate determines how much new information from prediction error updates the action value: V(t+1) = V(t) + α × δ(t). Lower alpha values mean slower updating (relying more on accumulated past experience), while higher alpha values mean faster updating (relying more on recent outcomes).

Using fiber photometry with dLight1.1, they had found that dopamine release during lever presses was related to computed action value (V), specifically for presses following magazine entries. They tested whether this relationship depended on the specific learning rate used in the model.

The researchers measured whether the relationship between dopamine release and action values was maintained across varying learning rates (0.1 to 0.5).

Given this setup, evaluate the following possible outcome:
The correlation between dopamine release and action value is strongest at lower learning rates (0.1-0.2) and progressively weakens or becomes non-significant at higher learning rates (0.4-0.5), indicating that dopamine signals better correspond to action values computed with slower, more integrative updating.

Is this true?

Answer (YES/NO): NO